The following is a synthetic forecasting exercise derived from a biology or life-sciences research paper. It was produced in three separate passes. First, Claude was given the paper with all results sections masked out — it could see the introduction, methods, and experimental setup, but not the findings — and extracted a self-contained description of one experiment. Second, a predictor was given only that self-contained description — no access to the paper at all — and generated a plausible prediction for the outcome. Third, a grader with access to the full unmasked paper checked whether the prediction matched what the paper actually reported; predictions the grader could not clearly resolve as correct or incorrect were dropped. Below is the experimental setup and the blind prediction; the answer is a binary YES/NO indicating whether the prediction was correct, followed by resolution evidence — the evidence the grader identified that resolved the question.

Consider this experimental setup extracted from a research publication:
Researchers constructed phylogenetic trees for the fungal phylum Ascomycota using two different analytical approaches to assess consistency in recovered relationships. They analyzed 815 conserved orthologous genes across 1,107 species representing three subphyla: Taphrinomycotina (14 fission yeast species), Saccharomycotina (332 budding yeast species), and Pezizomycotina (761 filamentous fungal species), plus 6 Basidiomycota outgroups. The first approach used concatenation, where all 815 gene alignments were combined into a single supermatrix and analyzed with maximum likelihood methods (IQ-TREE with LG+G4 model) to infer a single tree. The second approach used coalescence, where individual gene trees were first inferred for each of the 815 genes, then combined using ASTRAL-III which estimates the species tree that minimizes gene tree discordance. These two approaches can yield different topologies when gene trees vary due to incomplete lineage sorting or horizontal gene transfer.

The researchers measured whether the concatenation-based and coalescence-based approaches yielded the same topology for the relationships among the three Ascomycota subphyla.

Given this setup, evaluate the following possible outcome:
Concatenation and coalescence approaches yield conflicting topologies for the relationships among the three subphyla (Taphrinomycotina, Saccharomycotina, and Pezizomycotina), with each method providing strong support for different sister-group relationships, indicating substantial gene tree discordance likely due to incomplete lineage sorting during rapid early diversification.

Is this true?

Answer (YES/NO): NO